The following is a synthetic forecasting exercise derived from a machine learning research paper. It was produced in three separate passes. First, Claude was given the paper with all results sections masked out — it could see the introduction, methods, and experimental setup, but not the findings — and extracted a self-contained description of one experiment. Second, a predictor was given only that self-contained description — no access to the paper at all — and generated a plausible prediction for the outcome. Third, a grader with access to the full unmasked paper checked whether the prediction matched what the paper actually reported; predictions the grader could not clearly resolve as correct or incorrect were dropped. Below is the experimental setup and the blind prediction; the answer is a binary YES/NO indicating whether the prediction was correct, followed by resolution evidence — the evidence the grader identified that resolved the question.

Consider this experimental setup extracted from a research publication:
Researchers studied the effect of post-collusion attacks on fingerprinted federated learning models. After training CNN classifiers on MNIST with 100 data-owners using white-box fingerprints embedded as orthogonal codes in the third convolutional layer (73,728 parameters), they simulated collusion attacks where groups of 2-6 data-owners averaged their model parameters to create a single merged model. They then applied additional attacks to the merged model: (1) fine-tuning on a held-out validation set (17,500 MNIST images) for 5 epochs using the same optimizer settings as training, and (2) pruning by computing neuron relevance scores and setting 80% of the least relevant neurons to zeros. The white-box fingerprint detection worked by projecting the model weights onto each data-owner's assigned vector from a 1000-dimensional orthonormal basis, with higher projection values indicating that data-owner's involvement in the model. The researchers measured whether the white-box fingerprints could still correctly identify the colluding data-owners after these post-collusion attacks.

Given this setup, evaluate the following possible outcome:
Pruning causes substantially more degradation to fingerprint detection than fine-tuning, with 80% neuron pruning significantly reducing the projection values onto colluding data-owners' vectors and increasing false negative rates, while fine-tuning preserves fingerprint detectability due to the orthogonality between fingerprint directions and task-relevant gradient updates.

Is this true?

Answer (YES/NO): NO